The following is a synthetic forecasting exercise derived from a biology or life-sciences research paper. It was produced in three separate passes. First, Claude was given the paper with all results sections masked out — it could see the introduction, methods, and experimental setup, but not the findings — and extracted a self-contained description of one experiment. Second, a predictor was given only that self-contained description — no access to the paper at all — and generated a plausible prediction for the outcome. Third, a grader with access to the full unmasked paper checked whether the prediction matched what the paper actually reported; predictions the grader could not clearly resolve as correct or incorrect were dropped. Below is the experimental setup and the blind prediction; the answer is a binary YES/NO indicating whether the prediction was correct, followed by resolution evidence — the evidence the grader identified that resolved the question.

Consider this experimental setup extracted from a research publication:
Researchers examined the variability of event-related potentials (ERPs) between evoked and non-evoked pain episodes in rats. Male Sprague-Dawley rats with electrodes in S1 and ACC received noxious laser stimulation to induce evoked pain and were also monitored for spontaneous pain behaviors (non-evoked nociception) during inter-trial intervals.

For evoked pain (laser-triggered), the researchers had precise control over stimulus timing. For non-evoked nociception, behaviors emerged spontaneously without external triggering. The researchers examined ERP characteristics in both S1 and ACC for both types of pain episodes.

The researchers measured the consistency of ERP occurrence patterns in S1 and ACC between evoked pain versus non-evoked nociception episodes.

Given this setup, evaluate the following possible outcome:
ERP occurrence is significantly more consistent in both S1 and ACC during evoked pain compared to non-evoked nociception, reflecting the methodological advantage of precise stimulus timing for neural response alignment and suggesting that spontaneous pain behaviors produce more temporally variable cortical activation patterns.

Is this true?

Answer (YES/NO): YES